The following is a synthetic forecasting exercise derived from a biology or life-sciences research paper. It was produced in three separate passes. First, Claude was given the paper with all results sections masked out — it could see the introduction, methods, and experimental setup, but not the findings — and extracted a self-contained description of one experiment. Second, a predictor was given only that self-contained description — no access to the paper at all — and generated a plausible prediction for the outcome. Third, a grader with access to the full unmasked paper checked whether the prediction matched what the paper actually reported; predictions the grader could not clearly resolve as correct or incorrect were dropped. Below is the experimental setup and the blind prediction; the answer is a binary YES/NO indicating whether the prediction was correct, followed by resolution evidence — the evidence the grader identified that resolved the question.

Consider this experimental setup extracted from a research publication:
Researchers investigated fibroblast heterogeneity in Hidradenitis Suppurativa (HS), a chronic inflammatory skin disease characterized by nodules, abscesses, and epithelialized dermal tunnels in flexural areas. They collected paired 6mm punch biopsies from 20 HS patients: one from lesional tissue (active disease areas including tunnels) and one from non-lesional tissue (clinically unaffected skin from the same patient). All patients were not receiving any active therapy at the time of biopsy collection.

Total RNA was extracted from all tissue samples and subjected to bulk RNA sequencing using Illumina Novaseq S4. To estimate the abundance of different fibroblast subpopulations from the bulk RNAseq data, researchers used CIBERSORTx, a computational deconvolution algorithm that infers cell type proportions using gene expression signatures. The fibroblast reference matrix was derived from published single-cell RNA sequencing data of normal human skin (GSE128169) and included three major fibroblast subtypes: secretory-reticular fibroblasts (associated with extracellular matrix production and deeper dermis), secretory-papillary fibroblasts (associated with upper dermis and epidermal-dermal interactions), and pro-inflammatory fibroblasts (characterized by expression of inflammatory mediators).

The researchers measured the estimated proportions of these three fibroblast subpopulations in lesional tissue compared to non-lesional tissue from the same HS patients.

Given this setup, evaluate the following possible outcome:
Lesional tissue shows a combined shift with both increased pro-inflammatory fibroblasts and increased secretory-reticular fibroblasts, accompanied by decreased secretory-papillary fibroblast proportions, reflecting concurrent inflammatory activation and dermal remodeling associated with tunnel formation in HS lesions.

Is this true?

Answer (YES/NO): NO